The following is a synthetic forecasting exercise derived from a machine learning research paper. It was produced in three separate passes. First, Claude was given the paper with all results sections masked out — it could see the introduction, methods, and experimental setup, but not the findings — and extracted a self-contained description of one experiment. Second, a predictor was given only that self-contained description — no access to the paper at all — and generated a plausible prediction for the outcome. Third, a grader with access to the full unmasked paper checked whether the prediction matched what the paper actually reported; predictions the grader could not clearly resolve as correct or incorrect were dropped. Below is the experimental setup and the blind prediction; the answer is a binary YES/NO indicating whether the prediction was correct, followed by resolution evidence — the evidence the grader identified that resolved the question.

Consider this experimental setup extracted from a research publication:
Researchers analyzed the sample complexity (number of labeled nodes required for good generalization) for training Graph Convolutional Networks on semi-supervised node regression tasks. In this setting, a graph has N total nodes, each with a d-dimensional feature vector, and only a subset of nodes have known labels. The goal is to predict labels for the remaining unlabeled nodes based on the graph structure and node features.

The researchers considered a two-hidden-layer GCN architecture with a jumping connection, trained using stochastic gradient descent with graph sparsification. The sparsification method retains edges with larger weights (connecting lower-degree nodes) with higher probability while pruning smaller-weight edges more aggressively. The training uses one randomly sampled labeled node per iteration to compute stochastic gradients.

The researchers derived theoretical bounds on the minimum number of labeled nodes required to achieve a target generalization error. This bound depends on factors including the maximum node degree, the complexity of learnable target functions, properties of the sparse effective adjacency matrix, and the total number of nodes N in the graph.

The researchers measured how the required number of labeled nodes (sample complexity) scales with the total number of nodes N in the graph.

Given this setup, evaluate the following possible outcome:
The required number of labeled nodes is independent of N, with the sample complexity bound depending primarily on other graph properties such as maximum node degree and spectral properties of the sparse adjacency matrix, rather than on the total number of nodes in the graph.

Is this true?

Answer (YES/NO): NO